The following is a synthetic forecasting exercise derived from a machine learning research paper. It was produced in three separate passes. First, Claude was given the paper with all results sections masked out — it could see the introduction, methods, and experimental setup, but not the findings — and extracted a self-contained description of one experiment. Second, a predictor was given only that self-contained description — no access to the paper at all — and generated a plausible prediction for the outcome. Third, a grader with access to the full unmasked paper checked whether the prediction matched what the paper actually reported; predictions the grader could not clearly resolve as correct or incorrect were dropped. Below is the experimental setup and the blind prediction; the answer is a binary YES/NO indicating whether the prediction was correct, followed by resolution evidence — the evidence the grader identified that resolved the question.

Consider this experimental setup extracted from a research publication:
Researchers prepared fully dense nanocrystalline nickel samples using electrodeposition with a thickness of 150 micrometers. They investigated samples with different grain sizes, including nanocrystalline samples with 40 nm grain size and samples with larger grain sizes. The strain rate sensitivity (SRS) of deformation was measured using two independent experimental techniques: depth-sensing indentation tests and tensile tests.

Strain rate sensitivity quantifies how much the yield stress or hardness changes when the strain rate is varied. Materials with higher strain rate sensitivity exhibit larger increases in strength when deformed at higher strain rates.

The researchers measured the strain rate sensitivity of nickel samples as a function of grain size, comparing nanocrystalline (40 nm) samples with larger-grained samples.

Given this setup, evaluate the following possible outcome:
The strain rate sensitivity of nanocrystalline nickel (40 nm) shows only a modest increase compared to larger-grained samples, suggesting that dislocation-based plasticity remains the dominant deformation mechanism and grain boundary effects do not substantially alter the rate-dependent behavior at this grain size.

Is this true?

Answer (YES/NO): NO